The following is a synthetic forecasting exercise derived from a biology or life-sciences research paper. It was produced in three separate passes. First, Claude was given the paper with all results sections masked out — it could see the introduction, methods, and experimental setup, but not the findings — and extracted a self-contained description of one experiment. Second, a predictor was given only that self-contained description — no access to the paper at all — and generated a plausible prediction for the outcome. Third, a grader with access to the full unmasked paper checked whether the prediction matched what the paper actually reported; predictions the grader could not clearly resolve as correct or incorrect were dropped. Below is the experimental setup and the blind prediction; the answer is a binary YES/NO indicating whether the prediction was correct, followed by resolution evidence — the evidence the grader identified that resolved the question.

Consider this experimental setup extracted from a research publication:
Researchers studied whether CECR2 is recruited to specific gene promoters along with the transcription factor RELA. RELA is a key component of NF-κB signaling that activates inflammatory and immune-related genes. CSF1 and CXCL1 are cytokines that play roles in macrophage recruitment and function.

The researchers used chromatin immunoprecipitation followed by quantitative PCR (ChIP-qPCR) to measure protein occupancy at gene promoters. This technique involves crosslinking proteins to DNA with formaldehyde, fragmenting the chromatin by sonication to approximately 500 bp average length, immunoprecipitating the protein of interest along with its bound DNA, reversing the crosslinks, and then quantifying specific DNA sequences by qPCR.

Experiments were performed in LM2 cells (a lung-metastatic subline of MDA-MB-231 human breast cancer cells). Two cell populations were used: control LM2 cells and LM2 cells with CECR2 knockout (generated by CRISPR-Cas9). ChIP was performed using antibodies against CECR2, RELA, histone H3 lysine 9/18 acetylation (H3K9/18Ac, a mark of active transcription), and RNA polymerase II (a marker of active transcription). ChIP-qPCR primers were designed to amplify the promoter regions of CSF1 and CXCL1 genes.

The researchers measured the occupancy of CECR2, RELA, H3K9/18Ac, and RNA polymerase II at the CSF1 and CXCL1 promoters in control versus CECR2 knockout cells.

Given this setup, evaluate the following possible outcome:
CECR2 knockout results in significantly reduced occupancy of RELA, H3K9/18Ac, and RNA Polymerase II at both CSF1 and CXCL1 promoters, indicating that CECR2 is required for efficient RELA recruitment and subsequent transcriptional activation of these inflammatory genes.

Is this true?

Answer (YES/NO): NO